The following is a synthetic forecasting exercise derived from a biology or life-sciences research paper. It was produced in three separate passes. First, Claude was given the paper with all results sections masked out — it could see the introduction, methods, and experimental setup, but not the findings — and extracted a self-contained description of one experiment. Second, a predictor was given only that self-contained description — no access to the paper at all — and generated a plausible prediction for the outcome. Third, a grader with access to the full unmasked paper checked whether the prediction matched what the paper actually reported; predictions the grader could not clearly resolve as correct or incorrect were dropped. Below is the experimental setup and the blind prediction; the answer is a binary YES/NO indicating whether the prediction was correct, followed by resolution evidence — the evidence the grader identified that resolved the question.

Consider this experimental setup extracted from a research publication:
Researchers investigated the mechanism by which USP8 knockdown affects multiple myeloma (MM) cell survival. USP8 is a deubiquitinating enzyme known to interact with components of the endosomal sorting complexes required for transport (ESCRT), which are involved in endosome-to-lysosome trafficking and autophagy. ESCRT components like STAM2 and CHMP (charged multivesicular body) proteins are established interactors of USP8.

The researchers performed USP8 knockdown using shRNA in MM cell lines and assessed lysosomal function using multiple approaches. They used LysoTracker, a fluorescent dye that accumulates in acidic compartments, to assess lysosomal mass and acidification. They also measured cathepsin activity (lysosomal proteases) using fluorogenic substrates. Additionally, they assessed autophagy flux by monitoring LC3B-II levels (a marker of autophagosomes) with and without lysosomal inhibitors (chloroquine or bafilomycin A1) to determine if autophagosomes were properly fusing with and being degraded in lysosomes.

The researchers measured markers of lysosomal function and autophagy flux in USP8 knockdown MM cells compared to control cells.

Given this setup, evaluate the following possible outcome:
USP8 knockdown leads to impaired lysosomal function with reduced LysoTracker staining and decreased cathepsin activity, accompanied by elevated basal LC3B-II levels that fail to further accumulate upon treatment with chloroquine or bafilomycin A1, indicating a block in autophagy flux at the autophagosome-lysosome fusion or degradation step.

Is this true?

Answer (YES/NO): NO